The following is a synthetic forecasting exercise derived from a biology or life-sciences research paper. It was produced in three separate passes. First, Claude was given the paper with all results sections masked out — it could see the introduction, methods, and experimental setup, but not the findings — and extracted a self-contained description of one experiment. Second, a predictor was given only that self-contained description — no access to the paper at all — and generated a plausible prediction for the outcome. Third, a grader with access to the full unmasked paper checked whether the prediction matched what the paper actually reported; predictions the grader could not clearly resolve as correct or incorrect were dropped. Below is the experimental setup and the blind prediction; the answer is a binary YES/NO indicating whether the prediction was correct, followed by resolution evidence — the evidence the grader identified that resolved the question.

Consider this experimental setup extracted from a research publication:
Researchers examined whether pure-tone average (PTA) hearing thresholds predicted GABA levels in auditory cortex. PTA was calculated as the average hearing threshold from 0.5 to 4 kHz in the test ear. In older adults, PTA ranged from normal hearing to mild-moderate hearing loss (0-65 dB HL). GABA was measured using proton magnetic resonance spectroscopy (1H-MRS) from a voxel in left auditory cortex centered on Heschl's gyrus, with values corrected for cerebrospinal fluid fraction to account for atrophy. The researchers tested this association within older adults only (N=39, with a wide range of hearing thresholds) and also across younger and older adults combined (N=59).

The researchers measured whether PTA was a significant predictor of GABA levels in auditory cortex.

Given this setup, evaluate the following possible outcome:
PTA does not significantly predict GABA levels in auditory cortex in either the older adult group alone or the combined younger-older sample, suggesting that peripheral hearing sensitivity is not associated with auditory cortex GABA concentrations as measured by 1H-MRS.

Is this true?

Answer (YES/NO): YES